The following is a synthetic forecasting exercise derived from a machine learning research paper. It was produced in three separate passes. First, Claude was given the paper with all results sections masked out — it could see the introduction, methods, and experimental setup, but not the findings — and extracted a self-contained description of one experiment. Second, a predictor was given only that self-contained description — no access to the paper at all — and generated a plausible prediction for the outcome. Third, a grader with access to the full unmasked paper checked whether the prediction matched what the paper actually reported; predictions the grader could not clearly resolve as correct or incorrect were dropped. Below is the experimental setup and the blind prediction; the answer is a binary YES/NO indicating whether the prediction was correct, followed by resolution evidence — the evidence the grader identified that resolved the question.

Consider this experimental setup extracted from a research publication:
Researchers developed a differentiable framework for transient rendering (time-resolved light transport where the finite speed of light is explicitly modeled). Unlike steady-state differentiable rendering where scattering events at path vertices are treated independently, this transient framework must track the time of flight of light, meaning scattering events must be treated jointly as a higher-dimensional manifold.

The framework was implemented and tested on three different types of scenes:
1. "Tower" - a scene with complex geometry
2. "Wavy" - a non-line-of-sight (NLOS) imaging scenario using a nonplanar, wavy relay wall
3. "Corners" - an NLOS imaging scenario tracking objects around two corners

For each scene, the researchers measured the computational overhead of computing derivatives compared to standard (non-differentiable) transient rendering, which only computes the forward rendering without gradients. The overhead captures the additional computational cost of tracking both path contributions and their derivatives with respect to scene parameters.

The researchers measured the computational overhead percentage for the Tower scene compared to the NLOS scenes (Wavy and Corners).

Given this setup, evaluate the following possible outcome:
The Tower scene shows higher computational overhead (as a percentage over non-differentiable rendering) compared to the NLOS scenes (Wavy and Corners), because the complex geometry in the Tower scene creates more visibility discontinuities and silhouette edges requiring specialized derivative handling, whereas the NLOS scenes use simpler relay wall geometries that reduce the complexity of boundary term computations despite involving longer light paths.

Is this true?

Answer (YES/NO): YES